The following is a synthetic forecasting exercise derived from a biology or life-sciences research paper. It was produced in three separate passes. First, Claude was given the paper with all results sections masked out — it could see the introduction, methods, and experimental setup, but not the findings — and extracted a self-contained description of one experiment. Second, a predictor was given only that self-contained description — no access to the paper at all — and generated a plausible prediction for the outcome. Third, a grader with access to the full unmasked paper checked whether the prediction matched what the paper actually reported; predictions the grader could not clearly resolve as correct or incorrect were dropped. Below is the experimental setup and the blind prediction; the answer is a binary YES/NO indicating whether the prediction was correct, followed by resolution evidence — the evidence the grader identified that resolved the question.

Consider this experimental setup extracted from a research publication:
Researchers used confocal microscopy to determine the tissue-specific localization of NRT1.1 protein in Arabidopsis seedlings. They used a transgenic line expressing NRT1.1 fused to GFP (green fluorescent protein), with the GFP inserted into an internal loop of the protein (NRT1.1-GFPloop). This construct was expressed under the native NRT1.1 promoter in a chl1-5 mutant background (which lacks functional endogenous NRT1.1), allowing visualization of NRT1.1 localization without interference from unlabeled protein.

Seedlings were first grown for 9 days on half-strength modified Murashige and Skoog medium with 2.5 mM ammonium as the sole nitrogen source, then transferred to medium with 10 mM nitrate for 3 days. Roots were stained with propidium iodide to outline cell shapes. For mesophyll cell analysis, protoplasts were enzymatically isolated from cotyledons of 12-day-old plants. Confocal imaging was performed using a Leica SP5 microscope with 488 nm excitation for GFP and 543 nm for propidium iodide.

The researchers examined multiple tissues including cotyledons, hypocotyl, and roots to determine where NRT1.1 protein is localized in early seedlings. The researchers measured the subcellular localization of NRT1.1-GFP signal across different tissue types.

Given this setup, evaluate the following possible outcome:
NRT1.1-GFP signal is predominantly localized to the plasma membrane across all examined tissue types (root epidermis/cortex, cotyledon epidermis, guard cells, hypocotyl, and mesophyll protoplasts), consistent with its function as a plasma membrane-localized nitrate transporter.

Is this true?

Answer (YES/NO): YES